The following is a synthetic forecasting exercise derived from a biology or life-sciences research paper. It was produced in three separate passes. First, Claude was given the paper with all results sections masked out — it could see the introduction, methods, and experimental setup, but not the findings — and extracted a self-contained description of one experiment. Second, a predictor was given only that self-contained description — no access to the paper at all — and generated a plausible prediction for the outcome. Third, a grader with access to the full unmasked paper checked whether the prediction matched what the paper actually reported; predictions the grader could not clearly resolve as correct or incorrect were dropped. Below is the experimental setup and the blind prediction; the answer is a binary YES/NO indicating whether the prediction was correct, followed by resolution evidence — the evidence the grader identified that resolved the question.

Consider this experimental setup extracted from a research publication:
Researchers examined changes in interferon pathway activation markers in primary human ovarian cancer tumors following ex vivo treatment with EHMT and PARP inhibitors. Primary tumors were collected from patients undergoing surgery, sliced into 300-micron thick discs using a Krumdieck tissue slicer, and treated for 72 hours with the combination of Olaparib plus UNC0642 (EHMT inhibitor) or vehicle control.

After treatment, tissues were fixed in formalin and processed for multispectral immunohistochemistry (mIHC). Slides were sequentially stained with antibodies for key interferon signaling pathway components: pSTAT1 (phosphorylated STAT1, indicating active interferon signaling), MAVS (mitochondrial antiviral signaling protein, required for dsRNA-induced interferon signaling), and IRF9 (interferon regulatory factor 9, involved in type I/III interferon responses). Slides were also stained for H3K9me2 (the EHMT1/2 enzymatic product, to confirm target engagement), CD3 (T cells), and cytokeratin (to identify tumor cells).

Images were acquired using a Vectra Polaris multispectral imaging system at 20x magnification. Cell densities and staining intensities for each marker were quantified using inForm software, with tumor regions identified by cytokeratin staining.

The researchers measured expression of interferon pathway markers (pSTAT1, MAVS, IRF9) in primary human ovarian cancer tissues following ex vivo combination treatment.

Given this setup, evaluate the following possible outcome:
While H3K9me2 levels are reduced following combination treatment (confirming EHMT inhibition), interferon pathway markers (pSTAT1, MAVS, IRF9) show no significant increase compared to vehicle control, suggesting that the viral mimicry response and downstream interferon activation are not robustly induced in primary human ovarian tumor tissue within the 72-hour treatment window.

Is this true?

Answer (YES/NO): NO